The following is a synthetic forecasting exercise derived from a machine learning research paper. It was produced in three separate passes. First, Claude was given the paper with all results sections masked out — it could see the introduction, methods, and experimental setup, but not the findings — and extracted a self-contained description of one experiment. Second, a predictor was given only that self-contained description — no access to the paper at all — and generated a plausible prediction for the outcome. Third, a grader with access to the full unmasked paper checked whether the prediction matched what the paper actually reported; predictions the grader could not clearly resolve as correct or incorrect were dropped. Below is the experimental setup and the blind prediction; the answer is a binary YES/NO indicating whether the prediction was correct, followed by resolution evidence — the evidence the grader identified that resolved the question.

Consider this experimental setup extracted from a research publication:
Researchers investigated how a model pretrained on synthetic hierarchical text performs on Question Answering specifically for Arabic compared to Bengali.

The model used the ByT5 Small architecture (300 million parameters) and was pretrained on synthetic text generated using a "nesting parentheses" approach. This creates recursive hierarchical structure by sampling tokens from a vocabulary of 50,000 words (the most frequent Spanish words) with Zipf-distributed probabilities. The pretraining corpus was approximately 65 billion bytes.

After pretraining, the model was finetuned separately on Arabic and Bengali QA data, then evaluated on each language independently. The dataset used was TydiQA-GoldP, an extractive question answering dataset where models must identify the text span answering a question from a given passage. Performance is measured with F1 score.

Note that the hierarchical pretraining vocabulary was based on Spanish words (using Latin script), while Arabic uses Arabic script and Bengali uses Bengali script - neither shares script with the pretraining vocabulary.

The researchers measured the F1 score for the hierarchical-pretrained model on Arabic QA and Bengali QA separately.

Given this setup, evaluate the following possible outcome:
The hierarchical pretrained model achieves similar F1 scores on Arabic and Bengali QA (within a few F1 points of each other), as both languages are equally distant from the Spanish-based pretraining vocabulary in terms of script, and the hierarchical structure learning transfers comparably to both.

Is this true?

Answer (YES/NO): NO